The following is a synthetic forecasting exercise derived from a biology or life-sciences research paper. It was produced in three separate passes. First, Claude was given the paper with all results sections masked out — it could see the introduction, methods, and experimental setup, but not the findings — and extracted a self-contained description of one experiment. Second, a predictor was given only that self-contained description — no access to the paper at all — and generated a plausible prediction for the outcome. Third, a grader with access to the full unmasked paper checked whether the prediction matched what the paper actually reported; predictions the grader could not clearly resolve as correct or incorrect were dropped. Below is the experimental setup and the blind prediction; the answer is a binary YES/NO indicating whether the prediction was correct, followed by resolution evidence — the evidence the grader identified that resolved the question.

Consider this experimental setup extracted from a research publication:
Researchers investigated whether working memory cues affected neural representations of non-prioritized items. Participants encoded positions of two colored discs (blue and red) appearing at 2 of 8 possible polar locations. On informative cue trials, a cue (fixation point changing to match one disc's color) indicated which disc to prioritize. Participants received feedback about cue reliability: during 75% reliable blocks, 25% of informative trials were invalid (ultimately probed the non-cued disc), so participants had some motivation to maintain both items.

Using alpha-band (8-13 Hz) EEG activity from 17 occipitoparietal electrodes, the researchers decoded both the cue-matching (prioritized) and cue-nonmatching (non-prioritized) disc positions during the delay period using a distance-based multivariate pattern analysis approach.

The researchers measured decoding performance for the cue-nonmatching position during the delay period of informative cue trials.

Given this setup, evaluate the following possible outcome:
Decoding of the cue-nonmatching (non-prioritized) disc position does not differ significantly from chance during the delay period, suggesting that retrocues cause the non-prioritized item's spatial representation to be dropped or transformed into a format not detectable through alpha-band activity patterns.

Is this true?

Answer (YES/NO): YES